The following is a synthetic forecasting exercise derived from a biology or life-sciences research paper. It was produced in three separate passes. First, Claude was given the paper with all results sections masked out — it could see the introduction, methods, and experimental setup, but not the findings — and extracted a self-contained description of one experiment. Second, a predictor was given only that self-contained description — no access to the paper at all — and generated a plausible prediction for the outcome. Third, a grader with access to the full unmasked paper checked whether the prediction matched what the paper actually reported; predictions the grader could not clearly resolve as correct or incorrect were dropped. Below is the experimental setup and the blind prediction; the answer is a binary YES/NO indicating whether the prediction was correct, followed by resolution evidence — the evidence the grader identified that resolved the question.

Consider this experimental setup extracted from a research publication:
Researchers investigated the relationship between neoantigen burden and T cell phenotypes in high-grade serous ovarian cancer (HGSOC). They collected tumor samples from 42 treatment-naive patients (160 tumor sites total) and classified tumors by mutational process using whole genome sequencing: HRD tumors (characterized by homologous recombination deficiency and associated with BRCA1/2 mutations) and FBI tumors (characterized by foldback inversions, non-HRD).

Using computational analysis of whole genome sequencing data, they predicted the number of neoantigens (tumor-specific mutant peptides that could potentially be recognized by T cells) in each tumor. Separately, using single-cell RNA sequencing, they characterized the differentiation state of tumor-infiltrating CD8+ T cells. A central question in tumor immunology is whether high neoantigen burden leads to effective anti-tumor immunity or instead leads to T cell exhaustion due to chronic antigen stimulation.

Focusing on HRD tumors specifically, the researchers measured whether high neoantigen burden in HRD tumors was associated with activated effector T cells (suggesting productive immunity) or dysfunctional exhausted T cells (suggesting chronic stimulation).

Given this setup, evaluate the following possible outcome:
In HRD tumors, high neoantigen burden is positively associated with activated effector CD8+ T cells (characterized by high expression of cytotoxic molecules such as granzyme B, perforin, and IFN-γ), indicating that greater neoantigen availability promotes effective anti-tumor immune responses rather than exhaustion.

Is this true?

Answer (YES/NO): NO